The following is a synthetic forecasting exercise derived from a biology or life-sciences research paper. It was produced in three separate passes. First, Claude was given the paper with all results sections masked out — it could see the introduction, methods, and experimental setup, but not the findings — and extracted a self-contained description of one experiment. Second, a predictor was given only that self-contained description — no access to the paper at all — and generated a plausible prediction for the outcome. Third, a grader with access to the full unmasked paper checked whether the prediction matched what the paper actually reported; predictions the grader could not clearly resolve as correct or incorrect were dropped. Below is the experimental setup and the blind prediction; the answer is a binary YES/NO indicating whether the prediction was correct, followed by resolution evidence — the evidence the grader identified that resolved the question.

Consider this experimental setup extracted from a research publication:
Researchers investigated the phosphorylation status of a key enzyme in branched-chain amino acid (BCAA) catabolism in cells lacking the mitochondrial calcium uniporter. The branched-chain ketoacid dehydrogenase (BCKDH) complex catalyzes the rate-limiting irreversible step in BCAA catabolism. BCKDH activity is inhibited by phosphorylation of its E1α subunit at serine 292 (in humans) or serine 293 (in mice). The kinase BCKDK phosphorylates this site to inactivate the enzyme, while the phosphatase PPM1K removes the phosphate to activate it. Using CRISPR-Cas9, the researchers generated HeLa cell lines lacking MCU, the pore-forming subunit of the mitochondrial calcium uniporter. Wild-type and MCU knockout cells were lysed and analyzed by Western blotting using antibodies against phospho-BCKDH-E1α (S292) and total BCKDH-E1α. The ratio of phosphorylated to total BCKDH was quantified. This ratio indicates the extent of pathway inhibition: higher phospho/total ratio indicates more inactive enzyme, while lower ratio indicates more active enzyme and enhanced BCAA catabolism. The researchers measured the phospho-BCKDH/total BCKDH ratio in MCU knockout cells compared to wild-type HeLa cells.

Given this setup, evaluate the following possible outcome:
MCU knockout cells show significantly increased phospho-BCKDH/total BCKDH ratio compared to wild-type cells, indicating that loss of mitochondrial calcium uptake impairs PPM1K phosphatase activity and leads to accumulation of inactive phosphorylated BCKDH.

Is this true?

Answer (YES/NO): NO